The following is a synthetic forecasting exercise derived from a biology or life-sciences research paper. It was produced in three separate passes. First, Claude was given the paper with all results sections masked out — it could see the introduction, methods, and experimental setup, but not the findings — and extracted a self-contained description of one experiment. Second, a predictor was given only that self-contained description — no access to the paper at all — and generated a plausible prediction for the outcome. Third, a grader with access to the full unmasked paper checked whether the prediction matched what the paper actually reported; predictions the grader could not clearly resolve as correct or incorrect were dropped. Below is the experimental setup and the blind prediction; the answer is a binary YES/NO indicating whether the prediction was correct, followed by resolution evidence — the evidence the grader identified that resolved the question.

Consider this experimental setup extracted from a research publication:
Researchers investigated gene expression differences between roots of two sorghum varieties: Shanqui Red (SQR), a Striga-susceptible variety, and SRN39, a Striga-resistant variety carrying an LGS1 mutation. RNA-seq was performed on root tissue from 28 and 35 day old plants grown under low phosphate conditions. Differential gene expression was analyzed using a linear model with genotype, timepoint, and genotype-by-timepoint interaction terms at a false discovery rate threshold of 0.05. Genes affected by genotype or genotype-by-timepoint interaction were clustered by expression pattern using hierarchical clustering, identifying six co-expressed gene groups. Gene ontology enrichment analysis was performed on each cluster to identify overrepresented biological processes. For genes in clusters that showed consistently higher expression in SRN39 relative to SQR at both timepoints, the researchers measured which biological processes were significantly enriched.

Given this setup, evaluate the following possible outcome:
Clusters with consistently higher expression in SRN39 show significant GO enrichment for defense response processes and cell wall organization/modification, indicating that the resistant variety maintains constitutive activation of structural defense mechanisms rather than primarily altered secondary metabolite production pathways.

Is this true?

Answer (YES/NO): NO